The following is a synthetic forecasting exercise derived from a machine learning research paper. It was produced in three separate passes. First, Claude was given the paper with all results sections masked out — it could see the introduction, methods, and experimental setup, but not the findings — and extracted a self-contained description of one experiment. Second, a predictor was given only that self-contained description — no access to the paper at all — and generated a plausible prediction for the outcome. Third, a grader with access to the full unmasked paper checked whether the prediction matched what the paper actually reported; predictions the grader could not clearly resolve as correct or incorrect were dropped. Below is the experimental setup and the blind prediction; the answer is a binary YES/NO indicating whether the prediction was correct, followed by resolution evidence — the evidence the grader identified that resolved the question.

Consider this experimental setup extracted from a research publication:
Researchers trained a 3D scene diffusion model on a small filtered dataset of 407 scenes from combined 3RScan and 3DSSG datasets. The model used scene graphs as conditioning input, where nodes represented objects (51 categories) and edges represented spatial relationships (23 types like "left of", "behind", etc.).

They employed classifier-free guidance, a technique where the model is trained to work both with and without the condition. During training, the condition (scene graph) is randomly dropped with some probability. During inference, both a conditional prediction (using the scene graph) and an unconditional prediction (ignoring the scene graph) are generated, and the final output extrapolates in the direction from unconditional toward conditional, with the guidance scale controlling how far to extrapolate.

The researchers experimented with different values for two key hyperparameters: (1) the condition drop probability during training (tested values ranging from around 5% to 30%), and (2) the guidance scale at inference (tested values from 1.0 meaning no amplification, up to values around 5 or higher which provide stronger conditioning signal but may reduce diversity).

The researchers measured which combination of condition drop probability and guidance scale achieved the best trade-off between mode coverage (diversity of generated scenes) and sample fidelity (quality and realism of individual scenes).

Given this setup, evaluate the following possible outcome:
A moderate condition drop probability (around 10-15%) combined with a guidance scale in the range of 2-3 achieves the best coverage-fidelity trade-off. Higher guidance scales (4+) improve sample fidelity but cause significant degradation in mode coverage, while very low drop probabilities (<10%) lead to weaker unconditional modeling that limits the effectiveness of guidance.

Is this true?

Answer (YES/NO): YES